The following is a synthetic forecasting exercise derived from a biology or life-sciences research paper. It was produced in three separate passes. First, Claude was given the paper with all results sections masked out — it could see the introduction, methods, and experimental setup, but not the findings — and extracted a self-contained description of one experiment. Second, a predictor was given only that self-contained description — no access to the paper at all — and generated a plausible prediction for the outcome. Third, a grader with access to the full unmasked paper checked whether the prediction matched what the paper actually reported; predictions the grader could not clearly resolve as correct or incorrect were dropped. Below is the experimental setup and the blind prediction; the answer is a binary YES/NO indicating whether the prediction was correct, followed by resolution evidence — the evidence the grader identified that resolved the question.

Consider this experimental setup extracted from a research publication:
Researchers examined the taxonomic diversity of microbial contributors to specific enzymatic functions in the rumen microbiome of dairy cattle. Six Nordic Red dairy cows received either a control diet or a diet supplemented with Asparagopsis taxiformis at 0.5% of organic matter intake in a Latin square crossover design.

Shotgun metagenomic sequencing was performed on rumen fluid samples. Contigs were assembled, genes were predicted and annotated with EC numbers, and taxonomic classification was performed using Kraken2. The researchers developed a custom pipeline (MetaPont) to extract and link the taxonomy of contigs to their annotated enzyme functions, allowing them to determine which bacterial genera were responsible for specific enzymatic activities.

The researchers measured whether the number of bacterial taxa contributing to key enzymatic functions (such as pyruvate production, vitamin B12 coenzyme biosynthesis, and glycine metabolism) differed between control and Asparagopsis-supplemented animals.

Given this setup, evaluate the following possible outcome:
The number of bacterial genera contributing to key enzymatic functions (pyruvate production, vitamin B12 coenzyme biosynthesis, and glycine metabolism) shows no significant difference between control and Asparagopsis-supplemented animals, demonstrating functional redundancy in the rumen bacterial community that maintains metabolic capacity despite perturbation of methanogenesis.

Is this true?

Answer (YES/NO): NO